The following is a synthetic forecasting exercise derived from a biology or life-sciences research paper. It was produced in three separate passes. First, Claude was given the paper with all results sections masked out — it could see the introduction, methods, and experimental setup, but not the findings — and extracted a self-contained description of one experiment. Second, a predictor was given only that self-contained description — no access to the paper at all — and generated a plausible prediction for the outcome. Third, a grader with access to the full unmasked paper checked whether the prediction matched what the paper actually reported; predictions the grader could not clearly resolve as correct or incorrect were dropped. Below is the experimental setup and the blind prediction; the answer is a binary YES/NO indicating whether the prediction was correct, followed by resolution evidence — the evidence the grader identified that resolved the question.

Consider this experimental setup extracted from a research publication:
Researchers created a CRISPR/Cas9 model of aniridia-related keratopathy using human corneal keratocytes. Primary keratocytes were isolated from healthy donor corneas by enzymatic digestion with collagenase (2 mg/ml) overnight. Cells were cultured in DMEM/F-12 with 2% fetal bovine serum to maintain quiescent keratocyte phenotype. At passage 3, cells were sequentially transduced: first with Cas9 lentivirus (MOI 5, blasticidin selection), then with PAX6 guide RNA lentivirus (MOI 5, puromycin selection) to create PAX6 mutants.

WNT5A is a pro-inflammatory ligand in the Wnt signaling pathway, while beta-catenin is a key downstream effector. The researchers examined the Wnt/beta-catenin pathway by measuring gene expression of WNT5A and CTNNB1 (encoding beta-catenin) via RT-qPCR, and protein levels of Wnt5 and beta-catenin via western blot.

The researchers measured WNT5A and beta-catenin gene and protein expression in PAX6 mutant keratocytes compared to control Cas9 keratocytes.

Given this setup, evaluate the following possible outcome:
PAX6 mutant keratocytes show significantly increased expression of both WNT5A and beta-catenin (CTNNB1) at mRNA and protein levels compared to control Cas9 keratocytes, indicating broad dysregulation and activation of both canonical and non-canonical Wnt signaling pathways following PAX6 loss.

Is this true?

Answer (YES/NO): NO